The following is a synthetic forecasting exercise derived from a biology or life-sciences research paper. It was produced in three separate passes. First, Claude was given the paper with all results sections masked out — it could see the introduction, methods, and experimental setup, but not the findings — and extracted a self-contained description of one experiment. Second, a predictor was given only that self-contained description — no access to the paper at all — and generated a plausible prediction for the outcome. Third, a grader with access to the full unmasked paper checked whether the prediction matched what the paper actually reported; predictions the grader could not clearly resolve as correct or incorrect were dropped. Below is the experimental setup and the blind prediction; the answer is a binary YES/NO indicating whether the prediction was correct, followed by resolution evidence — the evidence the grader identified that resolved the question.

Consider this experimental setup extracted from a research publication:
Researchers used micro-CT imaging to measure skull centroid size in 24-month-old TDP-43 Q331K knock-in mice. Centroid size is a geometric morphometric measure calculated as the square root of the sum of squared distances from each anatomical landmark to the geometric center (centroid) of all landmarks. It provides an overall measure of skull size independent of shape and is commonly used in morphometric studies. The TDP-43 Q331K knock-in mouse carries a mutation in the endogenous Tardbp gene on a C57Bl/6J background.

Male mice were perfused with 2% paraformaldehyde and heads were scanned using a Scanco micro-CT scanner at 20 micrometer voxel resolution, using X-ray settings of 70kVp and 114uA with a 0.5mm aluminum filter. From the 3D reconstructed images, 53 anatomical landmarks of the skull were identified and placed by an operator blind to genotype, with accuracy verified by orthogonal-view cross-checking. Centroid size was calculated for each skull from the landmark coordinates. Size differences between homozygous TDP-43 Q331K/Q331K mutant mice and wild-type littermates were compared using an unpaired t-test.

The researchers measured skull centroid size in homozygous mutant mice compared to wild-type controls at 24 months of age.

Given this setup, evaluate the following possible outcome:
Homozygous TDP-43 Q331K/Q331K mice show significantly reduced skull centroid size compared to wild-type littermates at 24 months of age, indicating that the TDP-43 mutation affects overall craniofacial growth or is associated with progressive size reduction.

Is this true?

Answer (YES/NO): YES